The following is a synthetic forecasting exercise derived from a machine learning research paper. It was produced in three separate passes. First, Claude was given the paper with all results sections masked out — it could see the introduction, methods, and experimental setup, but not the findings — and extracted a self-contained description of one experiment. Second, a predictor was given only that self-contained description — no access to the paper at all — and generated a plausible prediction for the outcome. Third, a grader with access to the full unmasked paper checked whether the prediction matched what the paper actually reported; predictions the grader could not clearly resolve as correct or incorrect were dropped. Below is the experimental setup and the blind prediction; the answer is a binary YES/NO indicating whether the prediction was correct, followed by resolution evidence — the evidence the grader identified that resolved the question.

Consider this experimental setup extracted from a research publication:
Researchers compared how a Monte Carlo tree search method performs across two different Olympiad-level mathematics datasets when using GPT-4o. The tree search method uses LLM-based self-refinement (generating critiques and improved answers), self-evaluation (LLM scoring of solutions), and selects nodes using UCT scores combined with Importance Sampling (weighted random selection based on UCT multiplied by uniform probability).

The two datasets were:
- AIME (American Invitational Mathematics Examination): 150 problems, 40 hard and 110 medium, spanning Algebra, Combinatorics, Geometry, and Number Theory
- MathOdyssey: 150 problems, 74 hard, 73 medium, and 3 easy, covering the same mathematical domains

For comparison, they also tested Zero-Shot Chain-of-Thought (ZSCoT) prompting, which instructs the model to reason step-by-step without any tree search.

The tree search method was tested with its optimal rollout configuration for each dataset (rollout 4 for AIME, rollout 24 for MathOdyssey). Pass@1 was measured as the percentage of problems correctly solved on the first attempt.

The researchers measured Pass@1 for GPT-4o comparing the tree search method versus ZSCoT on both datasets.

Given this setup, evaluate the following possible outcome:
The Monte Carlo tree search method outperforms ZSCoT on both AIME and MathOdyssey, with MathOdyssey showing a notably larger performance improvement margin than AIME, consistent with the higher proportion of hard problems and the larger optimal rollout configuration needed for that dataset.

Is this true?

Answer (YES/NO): NO